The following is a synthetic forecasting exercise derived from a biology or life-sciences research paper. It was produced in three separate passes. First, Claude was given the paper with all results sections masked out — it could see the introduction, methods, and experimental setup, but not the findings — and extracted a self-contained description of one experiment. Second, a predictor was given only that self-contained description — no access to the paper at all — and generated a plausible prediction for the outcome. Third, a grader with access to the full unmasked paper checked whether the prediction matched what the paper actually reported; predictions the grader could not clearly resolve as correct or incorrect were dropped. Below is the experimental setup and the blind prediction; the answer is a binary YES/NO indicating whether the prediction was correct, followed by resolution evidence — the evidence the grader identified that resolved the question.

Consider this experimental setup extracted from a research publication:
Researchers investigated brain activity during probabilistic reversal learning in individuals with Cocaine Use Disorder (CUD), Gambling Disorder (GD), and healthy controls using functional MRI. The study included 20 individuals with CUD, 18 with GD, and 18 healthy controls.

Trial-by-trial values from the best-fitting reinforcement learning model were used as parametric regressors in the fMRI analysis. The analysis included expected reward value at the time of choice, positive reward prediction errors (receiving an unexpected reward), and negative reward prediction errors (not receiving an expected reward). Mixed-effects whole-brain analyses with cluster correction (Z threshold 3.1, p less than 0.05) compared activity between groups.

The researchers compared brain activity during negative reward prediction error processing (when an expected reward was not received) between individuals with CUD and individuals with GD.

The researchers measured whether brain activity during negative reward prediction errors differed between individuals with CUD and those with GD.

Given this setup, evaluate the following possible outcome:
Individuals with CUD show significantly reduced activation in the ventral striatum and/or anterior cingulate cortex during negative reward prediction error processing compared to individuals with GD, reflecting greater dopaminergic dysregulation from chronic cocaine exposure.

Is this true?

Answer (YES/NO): NO